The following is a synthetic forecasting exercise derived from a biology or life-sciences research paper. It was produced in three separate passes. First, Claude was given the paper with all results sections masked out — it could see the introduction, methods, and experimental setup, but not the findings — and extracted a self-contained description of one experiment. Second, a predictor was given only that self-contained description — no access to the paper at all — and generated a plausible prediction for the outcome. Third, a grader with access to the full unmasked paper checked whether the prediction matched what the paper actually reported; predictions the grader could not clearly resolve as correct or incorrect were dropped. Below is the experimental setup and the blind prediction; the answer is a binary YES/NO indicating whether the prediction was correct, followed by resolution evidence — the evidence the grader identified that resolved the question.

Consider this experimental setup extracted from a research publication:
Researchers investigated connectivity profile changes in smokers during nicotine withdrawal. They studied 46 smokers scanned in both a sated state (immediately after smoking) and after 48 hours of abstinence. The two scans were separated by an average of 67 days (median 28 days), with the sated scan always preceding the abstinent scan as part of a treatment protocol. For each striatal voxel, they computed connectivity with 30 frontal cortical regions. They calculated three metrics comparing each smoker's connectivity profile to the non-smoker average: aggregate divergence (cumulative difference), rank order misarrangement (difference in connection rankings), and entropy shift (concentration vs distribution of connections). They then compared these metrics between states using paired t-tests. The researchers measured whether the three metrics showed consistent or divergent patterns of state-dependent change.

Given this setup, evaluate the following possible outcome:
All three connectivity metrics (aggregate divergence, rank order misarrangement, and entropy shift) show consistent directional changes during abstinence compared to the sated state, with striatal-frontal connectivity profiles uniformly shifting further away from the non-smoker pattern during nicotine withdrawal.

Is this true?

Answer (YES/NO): NO